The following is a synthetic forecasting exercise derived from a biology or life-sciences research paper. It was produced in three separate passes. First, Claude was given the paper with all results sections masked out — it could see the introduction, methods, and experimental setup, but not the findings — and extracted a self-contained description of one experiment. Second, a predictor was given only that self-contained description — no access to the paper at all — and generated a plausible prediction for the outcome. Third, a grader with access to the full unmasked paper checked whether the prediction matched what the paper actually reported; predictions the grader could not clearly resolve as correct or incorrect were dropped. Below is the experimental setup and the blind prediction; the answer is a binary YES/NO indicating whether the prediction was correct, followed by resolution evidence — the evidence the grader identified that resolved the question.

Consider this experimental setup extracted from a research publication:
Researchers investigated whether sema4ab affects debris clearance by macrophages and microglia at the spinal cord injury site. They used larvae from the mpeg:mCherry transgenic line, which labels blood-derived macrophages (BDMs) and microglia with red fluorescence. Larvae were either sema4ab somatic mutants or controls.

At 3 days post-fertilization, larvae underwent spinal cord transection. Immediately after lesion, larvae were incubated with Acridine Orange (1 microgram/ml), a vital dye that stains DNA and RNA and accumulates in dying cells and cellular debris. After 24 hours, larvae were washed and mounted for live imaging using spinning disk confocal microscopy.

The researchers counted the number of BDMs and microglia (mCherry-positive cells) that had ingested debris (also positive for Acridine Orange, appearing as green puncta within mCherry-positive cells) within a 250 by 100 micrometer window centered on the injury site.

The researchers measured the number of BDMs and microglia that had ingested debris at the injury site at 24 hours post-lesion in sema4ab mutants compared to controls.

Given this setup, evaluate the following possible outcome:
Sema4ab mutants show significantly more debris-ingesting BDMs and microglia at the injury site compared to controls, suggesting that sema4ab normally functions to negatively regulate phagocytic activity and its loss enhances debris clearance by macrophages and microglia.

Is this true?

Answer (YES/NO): NO